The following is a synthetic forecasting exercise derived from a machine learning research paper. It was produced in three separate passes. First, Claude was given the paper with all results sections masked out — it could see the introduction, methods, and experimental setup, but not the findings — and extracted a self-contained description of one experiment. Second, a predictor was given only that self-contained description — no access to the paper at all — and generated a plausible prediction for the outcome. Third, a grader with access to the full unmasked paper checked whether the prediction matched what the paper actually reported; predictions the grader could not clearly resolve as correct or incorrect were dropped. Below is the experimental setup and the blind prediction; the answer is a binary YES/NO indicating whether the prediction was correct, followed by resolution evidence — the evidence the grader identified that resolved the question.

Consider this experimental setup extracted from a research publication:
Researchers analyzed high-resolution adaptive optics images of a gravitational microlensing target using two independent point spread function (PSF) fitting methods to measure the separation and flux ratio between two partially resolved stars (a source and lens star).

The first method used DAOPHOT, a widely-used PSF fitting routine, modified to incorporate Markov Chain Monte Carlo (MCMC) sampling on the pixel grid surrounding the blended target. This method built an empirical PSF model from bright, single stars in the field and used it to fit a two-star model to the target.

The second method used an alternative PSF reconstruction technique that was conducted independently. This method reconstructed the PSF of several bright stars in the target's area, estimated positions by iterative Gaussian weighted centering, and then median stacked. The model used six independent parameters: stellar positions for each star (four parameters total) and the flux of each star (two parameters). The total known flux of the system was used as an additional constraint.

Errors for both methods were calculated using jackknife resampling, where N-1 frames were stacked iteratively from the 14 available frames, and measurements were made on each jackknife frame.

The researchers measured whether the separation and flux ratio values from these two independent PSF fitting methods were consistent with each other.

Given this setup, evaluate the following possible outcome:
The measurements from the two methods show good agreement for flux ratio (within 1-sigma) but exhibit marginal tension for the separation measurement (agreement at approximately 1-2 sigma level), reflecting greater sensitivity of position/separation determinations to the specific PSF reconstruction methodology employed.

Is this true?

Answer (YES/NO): NO